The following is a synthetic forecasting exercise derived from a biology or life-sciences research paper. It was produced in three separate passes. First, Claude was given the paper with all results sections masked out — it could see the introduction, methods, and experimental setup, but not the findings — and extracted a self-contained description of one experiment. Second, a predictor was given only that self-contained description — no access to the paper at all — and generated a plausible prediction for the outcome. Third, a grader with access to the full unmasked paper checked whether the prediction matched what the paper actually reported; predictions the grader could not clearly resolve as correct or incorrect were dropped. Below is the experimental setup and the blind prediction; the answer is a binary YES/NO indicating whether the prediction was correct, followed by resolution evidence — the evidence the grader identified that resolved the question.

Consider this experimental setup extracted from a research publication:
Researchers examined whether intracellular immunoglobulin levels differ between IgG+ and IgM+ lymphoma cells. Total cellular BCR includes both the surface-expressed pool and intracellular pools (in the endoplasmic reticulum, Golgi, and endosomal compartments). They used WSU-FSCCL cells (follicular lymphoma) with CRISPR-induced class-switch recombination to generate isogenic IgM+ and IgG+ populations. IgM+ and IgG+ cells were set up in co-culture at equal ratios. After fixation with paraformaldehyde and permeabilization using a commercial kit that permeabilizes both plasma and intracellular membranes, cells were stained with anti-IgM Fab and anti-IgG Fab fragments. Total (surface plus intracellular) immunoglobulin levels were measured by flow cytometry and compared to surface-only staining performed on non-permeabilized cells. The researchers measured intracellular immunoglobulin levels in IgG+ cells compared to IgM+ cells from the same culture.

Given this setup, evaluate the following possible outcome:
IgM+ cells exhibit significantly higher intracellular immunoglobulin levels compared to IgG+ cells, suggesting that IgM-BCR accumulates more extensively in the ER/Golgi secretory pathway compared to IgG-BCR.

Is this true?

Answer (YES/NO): NO